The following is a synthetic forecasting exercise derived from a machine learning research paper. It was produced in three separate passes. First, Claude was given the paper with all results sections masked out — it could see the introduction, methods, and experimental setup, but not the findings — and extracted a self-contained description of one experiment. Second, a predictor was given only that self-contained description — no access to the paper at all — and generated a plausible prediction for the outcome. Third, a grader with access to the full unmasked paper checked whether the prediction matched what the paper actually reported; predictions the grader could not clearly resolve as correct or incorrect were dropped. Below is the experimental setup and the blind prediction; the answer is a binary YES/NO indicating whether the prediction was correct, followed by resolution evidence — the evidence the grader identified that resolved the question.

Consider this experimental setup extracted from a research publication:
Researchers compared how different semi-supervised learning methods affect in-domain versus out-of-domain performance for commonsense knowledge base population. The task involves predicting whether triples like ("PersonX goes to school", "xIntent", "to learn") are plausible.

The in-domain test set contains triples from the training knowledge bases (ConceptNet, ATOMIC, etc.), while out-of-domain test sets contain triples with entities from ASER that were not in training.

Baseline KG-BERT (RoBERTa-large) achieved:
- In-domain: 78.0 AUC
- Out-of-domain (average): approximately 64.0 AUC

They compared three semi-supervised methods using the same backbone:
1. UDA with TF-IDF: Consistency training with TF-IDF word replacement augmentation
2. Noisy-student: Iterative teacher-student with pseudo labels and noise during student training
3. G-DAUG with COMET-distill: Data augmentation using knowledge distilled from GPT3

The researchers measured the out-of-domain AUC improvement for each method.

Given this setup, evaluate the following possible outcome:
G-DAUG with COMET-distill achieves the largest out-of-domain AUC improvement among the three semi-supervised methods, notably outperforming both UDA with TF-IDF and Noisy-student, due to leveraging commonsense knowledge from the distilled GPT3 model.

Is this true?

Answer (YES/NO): NO